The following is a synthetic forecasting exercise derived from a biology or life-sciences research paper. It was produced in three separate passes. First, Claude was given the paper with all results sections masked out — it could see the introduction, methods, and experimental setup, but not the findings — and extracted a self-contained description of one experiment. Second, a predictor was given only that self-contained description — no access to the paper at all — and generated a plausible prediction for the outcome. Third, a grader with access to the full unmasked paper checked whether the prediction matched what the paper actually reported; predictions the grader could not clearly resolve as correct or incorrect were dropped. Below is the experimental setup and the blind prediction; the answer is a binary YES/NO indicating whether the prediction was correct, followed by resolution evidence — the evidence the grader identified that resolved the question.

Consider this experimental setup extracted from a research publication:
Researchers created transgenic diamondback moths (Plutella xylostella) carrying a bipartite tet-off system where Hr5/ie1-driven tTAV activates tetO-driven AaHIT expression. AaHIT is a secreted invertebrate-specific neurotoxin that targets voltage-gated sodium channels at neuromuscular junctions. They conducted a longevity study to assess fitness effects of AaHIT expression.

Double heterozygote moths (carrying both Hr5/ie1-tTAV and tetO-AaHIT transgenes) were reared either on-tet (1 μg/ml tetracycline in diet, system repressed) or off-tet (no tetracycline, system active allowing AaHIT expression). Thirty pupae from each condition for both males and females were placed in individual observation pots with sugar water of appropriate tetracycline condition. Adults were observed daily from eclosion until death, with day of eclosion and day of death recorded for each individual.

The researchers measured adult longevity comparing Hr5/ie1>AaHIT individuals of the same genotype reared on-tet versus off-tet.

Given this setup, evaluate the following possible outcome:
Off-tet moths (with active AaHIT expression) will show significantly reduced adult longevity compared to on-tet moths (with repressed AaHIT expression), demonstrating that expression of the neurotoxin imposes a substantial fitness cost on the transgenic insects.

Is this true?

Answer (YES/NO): YES